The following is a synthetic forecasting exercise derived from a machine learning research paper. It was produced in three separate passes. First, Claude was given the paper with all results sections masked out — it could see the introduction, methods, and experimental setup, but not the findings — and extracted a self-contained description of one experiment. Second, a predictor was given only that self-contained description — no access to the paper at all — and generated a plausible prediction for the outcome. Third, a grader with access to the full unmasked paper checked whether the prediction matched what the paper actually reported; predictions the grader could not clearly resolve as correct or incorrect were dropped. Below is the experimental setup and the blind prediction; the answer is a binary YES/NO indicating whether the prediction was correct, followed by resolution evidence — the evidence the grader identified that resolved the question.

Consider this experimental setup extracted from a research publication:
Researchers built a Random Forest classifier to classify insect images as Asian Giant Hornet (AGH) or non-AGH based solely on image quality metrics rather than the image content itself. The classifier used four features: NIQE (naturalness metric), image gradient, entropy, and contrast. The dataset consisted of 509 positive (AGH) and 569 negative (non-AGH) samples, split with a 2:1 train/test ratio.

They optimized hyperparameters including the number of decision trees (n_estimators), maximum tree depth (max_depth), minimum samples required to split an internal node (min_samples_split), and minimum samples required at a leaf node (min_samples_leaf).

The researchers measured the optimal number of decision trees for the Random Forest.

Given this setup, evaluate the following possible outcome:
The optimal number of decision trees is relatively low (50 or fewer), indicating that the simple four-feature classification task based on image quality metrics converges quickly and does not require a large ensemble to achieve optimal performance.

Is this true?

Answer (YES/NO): NO